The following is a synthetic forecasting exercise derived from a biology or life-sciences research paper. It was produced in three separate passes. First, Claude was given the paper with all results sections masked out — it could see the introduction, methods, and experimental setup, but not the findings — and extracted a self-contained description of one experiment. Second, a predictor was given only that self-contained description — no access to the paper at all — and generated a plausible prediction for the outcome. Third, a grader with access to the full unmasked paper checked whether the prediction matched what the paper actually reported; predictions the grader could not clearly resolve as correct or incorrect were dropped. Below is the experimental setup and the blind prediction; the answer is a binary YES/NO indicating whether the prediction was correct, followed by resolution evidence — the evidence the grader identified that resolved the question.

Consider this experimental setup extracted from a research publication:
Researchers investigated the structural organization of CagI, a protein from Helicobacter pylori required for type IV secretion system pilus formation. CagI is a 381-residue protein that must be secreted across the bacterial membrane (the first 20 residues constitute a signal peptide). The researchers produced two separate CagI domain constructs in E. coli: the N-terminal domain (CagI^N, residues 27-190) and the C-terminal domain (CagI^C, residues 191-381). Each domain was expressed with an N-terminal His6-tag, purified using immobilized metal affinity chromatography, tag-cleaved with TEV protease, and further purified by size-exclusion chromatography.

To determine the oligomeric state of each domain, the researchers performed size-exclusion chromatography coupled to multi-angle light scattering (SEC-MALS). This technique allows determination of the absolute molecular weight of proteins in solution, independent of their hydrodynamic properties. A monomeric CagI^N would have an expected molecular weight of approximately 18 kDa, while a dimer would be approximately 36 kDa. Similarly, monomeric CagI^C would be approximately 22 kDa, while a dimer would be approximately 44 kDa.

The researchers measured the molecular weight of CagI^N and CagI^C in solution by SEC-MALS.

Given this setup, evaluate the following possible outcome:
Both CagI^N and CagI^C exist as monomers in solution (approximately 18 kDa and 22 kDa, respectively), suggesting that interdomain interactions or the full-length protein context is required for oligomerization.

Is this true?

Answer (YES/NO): NO